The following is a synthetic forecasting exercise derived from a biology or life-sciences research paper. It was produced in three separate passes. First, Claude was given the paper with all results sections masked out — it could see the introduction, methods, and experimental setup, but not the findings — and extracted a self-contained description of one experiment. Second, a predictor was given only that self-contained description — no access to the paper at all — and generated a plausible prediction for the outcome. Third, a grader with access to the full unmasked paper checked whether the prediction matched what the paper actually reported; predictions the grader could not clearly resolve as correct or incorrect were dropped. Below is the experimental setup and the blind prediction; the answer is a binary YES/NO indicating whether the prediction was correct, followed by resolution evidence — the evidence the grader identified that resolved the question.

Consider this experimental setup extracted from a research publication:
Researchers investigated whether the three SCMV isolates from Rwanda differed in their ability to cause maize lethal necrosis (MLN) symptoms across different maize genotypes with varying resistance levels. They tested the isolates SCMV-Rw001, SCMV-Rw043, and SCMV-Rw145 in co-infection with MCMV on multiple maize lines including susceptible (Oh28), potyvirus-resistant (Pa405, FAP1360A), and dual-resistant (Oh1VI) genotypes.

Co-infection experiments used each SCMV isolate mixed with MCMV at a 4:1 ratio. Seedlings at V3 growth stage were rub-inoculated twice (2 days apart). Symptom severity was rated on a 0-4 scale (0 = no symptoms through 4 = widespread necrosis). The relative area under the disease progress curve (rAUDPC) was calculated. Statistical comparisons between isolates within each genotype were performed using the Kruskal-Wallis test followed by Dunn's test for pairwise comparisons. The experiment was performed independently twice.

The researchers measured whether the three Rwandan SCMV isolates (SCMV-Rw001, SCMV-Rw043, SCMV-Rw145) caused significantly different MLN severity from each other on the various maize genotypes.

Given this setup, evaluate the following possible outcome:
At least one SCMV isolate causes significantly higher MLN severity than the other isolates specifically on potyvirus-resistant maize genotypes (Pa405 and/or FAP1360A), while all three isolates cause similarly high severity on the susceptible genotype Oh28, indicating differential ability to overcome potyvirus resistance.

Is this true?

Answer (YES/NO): NO